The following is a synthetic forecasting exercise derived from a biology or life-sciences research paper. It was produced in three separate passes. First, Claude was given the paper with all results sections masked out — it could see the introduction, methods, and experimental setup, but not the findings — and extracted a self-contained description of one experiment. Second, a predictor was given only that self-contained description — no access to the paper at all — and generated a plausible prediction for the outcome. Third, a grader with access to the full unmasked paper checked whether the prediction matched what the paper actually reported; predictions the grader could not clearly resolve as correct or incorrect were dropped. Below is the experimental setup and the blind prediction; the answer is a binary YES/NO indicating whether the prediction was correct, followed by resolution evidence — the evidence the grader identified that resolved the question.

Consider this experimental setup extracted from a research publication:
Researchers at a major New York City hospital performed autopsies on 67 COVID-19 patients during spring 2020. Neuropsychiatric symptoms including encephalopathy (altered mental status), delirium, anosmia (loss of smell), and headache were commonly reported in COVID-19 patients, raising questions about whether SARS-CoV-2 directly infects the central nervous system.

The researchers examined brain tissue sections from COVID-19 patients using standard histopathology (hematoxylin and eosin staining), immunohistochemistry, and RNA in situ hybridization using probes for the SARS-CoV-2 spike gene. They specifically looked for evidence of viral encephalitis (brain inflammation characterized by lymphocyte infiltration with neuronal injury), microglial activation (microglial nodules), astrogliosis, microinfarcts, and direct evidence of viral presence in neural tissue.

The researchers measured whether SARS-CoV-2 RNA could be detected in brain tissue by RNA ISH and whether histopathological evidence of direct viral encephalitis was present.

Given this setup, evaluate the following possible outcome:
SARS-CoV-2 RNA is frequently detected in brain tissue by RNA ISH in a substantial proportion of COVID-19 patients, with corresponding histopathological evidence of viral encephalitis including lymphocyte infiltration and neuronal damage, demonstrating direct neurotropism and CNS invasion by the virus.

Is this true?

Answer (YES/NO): NO